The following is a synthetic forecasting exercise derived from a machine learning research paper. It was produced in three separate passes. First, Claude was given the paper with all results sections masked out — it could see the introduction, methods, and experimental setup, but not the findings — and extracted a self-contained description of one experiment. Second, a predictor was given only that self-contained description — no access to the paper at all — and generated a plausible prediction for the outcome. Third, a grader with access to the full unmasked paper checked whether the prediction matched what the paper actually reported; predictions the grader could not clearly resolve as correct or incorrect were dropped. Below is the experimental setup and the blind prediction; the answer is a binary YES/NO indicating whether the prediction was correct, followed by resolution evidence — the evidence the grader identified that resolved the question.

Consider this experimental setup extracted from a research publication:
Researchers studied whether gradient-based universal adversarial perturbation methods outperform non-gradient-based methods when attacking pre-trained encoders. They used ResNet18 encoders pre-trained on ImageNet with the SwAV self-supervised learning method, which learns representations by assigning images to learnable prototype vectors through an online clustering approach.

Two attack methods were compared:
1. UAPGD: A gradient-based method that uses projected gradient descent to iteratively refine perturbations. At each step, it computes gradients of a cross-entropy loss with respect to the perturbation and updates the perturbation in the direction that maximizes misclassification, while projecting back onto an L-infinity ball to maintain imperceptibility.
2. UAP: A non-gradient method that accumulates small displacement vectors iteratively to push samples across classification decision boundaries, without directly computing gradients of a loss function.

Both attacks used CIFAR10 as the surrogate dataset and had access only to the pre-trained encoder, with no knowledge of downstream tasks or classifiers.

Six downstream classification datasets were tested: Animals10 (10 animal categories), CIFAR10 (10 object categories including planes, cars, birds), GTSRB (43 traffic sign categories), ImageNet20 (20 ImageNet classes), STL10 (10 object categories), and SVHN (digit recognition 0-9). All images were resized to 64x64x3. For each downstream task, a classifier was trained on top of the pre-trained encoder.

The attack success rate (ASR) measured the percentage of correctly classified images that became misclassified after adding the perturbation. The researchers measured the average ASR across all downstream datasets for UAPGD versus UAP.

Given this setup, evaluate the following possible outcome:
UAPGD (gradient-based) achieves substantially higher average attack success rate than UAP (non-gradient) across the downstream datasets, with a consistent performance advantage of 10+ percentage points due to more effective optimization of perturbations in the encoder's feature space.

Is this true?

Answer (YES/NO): NO